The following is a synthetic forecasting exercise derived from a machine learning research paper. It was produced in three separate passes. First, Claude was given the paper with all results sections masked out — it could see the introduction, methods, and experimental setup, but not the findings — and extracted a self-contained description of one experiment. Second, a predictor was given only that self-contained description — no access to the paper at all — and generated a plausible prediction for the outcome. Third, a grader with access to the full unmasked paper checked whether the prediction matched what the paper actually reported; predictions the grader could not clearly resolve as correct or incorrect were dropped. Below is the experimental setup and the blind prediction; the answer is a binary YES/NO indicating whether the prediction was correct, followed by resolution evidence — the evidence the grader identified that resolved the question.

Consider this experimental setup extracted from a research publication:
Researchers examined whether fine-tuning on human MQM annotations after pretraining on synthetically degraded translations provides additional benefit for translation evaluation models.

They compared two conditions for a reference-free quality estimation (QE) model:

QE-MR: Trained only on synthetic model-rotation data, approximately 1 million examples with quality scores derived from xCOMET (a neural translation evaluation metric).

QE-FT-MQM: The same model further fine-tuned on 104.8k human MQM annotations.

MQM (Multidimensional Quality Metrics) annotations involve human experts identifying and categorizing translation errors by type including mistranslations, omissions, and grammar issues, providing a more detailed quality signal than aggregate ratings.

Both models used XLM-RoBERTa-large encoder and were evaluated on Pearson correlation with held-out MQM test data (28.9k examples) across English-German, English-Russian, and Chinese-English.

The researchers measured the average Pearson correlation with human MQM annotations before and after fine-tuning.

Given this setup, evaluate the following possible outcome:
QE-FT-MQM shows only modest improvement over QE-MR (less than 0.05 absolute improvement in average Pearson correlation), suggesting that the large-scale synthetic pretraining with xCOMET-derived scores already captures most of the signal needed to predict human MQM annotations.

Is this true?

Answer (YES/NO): NO